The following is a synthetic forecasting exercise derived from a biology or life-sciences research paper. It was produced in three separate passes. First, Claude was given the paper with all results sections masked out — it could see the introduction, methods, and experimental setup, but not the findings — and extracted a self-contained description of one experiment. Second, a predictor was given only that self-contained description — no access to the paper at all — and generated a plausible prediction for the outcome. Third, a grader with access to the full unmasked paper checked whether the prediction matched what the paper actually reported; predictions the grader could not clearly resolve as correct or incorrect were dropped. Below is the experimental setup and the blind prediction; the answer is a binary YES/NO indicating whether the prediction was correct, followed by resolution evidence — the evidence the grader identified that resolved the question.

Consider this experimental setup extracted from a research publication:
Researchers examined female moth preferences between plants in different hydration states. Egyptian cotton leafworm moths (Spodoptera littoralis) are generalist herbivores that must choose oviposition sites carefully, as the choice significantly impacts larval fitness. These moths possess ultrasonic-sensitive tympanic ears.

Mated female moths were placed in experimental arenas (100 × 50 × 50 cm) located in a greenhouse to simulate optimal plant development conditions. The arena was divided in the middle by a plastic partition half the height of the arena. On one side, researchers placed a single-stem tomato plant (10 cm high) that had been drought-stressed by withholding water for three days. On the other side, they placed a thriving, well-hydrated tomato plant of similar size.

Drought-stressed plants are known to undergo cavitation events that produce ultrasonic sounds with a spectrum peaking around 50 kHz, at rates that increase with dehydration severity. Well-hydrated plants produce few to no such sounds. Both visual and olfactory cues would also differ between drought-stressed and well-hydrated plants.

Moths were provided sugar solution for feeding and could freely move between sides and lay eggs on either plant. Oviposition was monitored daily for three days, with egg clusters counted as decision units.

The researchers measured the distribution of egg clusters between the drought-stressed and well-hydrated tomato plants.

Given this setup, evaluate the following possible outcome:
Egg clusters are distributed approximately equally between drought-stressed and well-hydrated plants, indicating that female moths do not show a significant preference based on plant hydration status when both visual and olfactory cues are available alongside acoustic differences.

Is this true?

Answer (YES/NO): NO